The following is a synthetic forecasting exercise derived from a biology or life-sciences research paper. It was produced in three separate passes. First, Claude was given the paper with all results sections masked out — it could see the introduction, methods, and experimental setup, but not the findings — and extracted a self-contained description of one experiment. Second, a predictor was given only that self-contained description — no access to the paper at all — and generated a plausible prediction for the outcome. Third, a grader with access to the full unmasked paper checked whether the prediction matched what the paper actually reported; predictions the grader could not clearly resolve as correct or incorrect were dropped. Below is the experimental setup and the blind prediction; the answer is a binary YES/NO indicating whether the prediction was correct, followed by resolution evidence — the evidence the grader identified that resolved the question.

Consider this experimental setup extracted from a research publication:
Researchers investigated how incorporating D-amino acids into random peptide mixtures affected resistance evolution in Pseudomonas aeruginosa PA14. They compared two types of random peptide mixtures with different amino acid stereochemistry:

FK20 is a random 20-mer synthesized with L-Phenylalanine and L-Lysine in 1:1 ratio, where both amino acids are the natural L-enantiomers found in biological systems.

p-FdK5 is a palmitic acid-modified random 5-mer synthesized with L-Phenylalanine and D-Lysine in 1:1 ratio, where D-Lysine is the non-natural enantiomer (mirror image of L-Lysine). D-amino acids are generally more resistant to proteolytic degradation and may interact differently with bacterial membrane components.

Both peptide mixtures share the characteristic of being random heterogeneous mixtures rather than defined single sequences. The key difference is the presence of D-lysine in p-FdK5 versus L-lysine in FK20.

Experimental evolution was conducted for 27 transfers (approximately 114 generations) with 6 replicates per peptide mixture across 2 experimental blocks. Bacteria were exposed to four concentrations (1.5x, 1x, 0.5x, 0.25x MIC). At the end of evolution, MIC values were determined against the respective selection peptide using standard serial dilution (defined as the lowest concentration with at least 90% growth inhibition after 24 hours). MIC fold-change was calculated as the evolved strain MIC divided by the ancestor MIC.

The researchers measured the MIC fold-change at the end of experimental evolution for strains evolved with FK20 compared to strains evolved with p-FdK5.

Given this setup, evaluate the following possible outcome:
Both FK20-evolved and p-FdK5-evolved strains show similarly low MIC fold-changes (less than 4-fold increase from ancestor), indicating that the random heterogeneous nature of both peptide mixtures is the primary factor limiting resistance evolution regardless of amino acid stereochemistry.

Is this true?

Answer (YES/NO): NO